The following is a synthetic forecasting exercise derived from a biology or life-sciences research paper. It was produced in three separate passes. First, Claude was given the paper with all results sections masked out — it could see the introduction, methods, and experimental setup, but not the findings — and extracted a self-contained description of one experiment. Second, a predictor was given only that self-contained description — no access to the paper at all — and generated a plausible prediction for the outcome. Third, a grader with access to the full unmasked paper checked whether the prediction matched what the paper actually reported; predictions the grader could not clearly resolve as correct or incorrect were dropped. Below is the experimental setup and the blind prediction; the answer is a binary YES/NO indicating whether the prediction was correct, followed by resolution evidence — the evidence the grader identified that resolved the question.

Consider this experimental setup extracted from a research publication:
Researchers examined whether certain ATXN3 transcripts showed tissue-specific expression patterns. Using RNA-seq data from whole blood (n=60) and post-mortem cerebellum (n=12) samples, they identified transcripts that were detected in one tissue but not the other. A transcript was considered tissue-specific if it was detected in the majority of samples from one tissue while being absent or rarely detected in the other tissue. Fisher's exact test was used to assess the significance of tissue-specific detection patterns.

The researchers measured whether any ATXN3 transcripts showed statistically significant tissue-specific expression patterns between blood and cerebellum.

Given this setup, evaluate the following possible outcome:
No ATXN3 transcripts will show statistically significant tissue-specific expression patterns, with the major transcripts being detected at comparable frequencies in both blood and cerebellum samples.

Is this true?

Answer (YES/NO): NO